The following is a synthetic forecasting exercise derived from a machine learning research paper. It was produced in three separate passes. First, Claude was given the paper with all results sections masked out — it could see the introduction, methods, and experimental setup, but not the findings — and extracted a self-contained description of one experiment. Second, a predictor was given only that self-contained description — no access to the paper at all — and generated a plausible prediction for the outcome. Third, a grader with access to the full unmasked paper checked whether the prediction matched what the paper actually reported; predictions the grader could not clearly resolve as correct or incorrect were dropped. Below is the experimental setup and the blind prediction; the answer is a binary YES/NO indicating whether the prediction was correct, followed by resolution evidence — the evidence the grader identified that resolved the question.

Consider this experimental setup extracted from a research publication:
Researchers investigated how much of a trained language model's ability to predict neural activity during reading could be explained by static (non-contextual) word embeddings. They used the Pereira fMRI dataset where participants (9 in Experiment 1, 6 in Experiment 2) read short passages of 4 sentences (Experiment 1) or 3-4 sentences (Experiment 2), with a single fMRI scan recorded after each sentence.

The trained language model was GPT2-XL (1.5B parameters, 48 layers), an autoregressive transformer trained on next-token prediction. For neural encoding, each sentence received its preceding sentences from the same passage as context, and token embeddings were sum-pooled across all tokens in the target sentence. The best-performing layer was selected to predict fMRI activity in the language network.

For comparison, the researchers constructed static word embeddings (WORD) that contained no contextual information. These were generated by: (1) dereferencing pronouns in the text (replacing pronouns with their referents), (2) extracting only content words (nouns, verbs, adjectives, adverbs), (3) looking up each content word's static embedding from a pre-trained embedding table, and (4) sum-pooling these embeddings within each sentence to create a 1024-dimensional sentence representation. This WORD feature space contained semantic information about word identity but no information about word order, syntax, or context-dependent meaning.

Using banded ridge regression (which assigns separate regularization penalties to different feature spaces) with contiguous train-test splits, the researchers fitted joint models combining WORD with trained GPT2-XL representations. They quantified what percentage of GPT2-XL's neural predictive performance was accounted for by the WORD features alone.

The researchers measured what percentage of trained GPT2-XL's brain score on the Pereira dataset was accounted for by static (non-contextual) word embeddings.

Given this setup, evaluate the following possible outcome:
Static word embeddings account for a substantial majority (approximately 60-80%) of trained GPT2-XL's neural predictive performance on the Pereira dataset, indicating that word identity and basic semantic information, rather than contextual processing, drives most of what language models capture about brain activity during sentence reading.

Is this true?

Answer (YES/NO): NO